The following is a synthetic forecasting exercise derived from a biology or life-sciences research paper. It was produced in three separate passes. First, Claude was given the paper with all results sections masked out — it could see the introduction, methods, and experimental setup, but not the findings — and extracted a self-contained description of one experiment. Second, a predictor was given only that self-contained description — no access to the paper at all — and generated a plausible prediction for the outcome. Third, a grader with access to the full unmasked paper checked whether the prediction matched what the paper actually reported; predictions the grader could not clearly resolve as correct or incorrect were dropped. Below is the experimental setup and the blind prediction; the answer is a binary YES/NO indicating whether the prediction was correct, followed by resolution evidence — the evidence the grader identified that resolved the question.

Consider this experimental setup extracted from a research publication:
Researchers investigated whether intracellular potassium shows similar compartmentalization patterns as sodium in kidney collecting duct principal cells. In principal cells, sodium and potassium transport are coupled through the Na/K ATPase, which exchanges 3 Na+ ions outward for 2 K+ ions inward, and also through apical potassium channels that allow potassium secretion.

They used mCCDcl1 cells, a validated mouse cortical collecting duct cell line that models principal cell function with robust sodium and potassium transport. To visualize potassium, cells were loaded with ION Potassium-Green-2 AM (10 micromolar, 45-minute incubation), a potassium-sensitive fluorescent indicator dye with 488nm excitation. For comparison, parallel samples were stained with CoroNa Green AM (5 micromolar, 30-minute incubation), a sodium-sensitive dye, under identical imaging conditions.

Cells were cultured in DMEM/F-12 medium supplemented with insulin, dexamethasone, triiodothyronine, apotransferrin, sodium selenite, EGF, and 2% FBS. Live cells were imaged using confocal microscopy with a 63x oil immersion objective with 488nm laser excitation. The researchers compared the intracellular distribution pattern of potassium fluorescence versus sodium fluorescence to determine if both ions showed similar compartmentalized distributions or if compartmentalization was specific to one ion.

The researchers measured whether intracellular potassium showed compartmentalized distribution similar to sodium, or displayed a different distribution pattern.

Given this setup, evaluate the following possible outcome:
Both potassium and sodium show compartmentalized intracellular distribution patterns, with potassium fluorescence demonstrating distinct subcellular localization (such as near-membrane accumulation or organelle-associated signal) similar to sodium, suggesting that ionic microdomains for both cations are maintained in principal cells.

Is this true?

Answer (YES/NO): NO